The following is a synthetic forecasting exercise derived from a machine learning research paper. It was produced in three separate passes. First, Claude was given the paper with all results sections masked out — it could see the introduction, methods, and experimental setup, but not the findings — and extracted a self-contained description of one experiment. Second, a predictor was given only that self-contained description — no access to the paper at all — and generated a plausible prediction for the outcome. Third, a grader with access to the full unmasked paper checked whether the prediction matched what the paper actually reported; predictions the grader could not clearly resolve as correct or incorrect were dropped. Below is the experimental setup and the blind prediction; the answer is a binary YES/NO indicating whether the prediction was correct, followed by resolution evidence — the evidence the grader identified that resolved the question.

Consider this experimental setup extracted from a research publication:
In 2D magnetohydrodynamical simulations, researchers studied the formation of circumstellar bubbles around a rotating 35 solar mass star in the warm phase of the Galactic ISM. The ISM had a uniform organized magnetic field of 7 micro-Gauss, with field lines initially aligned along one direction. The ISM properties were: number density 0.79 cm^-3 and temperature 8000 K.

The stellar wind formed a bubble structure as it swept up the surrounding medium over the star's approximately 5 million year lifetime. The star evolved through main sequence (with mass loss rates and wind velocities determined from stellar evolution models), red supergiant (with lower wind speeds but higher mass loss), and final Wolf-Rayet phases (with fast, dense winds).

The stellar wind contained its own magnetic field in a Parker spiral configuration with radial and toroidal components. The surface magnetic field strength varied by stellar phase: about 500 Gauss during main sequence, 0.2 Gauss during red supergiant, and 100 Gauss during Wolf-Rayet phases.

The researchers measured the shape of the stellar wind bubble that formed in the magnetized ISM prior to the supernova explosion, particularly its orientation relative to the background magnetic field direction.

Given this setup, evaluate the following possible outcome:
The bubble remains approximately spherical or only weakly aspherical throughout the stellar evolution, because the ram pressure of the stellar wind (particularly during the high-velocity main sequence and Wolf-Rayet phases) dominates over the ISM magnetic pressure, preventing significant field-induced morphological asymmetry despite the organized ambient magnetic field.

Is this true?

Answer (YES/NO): NO